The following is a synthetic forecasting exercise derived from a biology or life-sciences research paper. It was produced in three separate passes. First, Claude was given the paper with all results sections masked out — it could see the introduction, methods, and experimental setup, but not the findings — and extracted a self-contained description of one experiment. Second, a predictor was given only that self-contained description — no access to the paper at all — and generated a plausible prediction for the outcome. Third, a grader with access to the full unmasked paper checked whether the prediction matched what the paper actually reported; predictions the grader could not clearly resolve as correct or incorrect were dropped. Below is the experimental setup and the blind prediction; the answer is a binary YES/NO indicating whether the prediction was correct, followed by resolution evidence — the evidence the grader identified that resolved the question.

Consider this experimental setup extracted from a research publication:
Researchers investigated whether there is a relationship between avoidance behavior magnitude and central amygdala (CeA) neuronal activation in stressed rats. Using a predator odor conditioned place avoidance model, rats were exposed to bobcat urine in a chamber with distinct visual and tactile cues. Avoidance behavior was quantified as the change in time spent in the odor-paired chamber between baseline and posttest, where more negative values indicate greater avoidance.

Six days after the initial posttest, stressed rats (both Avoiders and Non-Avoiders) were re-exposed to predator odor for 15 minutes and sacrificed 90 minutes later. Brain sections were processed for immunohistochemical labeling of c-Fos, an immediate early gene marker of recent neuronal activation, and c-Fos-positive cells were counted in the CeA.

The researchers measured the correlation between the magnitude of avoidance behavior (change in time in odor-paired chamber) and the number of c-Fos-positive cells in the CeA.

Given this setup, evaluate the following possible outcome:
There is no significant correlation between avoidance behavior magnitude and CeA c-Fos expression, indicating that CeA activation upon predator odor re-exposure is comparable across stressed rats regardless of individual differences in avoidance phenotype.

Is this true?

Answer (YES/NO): NO